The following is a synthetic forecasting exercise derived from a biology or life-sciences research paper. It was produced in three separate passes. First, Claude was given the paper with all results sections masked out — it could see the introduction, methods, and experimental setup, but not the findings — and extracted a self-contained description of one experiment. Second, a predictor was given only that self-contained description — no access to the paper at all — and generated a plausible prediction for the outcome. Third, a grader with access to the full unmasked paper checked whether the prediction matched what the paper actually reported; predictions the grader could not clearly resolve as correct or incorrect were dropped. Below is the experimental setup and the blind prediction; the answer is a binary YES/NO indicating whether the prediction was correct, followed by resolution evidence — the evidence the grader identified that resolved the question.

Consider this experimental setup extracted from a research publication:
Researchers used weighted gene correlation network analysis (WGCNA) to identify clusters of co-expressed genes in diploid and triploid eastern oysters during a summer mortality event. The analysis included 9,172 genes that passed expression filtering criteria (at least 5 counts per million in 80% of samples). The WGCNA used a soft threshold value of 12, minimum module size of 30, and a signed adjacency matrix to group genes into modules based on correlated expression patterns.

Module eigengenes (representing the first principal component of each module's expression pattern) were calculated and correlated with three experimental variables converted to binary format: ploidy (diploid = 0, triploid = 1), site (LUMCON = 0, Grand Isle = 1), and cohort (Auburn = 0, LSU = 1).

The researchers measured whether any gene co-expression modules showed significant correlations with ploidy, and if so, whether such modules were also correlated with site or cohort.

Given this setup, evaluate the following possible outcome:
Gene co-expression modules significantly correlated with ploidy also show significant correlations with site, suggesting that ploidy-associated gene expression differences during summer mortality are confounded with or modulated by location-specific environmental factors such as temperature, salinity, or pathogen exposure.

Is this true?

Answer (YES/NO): YES